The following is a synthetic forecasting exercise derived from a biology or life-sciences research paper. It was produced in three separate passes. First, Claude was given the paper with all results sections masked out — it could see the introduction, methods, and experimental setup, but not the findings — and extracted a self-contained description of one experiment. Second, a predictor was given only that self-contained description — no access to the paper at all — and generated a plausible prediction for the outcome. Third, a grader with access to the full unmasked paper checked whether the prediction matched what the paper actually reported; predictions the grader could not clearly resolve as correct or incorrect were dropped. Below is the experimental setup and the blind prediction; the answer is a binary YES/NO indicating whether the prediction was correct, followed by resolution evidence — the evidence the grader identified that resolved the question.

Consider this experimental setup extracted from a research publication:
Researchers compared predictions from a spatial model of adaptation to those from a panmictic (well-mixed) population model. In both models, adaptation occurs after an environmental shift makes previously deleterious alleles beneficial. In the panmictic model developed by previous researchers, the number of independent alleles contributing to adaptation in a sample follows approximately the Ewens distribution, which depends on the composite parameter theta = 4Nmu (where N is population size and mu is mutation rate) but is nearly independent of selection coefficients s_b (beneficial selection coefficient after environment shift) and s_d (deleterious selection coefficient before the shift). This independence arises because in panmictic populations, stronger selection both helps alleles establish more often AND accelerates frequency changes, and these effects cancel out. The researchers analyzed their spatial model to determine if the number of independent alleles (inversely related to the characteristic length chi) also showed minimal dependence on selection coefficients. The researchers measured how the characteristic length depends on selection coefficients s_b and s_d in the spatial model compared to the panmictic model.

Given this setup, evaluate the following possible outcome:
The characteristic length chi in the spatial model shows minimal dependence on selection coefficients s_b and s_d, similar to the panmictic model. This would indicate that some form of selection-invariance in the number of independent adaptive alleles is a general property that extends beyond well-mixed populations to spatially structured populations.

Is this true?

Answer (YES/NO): NO